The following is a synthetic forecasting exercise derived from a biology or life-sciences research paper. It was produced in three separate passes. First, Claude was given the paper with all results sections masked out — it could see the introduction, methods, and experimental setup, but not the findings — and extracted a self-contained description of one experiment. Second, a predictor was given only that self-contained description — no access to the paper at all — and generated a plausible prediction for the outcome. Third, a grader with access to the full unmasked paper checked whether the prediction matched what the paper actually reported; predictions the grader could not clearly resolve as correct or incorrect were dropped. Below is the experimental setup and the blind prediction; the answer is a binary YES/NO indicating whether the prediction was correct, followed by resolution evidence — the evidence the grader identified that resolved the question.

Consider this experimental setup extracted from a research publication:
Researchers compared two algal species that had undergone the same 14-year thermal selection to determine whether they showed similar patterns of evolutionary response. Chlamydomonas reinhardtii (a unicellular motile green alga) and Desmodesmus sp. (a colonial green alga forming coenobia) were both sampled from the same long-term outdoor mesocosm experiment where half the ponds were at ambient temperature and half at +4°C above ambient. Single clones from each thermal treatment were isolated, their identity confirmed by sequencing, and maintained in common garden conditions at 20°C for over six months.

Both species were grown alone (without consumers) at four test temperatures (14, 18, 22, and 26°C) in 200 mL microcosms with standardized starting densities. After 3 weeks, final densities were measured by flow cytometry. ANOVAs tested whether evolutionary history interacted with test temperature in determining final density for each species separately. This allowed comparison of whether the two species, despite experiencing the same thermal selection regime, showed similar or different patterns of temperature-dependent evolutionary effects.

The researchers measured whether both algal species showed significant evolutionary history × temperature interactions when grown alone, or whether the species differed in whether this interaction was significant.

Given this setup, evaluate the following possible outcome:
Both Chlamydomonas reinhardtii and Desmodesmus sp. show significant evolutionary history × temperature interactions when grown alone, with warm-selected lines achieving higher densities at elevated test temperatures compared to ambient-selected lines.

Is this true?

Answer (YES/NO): NO